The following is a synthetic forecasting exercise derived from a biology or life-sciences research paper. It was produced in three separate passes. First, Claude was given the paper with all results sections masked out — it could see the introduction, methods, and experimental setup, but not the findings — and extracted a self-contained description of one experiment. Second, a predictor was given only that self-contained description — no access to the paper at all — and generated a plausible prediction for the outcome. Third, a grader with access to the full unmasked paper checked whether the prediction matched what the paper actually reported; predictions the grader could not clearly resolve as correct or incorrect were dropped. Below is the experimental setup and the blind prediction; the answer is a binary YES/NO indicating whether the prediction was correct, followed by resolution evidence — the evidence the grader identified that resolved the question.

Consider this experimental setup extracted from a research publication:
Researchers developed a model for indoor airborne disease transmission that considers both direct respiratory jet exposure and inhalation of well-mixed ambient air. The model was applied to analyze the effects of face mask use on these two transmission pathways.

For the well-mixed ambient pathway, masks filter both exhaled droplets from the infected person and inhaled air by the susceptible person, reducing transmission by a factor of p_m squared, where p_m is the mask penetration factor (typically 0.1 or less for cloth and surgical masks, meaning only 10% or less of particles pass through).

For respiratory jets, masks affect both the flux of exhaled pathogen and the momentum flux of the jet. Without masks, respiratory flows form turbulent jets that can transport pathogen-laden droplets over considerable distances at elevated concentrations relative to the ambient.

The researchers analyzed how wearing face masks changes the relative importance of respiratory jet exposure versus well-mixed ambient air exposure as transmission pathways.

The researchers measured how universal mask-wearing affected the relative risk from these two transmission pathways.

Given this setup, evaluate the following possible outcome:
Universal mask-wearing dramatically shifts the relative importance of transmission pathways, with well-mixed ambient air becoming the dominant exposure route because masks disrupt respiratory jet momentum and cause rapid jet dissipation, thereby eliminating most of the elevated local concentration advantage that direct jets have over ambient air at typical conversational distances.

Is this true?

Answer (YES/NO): YES